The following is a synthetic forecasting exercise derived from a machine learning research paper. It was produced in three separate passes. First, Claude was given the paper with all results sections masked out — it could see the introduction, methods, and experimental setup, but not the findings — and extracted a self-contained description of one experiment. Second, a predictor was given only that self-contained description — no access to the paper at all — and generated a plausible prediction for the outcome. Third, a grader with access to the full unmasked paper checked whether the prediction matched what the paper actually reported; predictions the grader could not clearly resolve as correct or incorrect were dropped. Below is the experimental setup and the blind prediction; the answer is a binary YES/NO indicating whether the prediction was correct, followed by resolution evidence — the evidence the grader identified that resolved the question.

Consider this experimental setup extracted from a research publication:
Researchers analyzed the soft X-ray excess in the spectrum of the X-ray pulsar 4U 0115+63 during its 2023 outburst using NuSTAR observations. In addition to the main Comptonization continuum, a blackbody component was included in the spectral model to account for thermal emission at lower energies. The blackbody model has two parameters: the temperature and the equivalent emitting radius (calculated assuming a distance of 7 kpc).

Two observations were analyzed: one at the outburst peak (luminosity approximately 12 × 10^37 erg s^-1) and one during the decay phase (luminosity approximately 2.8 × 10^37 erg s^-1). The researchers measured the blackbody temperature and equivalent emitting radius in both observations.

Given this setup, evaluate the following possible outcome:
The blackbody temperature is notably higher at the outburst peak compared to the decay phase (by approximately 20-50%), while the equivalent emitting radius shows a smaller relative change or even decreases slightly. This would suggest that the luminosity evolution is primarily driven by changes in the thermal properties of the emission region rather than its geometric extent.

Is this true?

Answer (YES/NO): NO